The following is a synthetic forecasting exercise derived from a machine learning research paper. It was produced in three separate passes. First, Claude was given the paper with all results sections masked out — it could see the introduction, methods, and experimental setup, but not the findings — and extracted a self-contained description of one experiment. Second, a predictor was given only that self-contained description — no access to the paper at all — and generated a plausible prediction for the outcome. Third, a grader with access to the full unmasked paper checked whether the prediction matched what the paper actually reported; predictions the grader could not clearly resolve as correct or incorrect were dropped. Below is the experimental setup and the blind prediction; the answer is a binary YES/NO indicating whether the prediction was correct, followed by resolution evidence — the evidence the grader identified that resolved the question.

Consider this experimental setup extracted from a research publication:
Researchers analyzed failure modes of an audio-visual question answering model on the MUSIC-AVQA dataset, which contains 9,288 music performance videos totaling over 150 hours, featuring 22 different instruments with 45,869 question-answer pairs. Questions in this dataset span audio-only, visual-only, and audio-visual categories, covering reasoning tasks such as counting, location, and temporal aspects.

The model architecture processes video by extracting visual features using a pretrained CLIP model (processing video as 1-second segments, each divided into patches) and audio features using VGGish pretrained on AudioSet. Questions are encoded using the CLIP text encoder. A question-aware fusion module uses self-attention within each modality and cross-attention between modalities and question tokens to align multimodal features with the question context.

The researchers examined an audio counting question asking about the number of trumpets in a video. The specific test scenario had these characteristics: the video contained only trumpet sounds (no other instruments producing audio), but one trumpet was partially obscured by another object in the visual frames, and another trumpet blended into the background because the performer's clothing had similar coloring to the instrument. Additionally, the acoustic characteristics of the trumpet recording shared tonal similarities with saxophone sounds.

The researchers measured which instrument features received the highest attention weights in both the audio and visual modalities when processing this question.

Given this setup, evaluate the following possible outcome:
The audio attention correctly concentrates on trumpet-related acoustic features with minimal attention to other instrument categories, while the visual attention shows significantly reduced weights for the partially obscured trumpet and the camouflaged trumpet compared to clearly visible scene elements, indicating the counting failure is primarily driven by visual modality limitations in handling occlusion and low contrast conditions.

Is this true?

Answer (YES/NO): NO